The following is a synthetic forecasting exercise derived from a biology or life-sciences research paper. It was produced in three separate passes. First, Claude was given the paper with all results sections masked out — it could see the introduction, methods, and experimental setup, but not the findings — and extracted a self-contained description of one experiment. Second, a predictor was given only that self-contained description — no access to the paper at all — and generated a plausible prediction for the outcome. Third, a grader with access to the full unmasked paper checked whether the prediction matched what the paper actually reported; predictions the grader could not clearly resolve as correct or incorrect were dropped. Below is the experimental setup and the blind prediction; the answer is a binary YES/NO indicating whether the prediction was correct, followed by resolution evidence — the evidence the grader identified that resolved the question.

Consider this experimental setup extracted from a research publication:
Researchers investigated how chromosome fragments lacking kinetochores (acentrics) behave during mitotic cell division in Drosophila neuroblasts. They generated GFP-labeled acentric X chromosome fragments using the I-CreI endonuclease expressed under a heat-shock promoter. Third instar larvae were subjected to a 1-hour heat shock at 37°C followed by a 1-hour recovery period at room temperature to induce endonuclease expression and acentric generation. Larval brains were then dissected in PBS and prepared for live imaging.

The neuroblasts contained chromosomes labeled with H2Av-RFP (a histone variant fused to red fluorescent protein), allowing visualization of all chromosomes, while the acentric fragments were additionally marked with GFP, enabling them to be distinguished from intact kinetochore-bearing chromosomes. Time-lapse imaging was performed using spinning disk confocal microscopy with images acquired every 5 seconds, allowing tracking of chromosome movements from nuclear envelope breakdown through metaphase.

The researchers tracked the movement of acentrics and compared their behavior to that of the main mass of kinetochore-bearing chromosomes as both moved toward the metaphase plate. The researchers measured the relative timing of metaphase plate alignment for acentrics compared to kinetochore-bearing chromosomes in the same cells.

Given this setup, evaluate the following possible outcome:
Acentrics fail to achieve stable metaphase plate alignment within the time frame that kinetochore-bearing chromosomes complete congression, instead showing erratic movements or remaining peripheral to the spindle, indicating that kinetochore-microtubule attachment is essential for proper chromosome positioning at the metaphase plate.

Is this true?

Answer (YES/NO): NO